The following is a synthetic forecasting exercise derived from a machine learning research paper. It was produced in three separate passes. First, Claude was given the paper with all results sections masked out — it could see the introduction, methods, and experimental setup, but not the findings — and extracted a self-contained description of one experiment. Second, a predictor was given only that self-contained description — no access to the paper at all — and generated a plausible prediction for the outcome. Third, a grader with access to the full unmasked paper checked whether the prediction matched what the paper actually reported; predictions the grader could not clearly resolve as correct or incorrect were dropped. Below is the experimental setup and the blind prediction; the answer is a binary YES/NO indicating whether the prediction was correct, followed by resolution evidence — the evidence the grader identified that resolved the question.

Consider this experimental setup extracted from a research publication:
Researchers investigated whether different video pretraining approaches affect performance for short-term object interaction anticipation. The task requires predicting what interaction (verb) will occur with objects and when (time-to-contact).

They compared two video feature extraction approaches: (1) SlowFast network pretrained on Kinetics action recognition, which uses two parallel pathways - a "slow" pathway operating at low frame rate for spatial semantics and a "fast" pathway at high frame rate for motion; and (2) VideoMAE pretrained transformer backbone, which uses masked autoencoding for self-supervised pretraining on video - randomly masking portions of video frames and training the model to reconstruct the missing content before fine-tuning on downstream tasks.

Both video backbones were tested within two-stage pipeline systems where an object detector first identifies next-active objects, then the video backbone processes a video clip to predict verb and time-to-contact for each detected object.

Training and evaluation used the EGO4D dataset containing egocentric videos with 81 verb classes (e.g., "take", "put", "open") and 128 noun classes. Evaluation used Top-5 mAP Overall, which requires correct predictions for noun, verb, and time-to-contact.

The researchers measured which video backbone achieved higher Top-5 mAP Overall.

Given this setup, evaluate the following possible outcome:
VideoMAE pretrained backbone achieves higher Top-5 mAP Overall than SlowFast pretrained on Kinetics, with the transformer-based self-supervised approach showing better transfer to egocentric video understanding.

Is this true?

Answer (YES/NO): YES